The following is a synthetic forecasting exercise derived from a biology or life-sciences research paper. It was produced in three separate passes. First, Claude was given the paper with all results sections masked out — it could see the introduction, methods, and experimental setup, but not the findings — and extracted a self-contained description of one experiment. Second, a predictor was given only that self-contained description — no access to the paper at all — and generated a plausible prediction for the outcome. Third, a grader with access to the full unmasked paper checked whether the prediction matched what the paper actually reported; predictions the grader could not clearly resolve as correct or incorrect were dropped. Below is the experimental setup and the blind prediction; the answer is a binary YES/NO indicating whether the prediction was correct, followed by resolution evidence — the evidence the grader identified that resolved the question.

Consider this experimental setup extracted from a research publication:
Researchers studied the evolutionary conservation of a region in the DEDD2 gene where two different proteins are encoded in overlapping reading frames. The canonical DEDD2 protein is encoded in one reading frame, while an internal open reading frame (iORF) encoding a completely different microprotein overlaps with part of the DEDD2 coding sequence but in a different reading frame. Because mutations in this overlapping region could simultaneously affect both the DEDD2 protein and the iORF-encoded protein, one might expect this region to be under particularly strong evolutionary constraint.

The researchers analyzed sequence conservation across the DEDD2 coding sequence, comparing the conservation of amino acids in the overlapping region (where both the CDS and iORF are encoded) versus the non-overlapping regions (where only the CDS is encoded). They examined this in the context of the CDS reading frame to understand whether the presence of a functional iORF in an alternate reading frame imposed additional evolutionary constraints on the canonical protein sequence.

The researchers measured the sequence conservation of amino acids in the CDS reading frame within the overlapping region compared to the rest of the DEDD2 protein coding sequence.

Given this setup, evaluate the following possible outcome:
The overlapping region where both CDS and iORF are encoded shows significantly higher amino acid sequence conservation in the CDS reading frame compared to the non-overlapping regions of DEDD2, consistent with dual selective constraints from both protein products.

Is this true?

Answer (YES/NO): NO